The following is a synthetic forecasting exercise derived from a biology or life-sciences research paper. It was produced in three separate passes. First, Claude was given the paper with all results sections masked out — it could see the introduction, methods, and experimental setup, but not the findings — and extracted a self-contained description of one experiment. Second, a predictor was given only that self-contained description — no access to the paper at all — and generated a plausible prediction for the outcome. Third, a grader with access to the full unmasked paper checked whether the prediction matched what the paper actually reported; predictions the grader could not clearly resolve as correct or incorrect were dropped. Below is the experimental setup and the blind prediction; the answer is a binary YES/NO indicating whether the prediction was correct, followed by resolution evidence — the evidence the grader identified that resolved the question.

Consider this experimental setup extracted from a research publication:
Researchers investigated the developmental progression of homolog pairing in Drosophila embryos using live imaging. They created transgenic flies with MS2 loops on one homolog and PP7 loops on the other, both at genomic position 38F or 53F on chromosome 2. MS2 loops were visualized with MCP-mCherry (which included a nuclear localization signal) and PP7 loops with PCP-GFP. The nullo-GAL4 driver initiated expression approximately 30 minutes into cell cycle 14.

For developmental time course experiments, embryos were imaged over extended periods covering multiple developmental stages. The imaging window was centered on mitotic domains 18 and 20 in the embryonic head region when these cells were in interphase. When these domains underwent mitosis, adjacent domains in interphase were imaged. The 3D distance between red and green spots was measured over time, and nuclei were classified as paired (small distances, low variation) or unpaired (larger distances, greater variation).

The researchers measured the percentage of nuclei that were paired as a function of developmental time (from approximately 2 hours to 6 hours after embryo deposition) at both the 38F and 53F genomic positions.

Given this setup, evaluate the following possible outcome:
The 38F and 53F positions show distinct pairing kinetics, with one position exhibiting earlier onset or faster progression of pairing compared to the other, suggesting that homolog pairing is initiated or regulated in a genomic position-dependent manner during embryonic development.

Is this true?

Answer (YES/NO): YES